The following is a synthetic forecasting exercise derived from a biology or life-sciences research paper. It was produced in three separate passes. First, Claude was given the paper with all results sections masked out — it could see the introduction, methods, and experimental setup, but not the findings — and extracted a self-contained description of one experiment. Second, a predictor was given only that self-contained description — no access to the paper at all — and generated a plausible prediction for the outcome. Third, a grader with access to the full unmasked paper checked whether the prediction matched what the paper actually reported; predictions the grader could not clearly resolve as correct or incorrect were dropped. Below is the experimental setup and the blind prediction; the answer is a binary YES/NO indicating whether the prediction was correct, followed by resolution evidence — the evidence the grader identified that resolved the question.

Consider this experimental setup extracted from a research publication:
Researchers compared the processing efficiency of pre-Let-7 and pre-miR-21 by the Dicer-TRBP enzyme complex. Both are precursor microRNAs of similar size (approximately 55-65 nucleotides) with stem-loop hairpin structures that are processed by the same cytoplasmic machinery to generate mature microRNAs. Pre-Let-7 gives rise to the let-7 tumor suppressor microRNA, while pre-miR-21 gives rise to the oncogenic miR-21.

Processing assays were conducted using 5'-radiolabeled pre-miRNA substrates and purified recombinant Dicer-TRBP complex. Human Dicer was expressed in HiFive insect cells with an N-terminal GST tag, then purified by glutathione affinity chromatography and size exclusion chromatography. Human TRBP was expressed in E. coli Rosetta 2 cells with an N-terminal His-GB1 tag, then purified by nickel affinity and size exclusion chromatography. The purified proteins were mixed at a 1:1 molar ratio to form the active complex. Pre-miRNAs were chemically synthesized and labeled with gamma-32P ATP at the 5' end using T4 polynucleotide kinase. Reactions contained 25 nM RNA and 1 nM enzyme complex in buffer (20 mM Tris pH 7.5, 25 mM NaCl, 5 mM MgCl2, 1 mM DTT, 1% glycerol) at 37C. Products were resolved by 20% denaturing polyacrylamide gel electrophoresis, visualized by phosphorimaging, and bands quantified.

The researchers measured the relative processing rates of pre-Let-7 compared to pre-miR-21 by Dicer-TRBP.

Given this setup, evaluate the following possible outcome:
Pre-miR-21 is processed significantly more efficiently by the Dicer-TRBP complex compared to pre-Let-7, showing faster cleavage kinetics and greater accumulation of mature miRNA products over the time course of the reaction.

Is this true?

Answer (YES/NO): NO